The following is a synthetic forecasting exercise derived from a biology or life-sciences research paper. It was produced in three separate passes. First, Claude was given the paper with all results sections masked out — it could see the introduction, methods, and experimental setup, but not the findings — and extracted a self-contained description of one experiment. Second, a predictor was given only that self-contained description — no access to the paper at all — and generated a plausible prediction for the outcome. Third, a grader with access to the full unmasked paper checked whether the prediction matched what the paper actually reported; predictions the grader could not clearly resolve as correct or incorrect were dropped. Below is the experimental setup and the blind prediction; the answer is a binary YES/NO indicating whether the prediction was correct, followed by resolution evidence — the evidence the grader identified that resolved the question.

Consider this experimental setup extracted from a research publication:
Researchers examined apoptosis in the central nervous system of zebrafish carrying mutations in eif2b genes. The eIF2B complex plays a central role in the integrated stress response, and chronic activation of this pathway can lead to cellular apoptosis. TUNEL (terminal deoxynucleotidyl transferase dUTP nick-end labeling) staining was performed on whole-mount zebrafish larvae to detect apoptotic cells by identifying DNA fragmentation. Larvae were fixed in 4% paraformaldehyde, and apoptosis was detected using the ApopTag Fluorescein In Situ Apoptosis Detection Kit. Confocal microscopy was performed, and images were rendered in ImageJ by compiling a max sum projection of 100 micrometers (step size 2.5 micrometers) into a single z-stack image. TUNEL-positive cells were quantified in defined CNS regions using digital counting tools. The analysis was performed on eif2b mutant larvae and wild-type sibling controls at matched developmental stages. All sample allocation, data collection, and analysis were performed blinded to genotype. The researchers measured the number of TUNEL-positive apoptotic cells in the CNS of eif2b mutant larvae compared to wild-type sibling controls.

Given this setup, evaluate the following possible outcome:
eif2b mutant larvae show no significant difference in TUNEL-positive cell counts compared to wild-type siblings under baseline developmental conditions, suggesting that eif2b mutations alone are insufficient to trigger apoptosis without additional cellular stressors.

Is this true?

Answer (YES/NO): NO